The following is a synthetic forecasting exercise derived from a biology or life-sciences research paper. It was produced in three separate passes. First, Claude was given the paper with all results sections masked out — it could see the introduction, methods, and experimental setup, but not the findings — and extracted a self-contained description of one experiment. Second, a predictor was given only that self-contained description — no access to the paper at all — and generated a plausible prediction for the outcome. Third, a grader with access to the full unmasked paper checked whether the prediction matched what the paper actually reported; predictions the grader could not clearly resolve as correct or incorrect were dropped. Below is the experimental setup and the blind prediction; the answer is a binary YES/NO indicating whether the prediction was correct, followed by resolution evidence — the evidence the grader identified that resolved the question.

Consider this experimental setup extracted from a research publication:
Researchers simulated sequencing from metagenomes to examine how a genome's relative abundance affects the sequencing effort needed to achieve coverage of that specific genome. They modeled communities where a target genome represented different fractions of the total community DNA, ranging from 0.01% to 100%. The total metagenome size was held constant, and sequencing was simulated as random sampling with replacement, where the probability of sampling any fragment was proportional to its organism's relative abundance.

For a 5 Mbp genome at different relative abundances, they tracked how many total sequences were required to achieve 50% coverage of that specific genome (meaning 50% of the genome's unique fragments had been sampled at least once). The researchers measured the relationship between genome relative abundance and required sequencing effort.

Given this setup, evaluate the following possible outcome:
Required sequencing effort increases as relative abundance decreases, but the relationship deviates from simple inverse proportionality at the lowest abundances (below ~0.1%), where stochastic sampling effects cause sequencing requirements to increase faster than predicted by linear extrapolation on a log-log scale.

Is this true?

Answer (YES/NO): NO